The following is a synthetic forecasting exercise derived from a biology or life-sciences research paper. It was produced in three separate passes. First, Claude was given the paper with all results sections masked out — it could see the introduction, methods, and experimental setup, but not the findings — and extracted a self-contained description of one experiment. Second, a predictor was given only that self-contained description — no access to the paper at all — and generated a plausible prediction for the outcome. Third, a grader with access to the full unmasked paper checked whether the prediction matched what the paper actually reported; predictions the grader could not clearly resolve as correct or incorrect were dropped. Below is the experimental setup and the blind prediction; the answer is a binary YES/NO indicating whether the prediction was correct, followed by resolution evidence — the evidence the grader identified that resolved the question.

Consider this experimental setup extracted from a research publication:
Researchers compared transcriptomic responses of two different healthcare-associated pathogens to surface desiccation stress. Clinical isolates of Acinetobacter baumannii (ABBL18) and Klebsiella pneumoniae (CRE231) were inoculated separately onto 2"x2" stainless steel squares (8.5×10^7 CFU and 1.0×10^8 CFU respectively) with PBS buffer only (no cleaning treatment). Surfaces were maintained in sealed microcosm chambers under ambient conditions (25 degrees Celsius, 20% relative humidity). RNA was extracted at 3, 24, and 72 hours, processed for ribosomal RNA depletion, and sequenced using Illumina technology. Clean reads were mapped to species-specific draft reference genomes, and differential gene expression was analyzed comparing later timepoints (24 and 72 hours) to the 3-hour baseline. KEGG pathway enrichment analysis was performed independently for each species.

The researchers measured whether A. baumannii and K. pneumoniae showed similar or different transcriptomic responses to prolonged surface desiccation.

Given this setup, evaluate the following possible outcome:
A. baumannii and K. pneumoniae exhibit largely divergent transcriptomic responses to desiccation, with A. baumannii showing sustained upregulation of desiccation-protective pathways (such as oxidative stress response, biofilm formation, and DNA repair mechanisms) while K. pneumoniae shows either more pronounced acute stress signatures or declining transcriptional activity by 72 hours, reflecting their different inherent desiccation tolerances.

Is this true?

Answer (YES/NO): NO